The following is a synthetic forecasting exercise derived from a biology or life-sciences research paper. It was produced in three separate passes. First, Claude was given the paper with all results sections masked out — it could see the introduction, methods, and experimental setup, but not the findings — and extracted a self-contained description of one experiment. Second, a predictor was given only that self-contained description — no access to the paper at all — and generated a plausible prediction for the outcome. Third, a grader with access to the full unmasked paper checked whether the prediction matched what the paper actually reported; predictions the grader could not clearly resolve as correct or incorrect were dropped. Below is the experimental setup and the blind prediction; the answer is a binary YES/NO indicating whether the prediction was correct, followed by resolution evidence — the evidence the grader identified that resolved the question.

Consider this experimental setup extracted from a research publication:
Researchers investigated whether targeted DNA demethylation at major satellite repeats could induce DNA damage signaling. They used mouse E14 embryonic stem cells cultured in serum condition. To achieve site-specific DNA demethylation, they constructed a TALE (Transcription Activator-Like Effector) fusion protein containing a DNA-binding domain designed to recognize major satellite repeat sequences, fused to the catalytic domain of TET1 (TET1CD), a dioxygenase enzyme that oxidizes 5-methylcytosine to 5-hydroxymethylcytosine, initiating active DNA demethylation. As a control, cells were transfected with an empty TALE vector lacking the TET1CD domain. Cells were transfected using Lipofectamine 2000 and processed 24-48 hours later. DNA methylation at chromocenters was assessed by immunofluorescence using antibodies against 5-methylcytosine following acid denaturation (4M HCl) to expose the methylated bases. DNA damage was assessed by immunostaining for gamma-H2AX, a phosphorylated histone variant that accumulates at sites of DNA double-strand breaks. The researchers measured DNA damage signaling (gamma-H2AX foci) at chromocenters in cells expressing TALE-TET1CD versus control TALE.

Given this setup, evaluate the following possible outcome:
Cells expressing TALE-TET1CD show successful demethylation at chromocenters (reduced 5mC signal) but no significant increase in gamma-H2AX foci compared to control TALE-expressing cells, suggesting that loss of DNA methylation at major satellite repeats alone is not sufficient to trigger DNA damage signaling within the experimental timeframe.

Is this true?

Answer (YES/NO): NO